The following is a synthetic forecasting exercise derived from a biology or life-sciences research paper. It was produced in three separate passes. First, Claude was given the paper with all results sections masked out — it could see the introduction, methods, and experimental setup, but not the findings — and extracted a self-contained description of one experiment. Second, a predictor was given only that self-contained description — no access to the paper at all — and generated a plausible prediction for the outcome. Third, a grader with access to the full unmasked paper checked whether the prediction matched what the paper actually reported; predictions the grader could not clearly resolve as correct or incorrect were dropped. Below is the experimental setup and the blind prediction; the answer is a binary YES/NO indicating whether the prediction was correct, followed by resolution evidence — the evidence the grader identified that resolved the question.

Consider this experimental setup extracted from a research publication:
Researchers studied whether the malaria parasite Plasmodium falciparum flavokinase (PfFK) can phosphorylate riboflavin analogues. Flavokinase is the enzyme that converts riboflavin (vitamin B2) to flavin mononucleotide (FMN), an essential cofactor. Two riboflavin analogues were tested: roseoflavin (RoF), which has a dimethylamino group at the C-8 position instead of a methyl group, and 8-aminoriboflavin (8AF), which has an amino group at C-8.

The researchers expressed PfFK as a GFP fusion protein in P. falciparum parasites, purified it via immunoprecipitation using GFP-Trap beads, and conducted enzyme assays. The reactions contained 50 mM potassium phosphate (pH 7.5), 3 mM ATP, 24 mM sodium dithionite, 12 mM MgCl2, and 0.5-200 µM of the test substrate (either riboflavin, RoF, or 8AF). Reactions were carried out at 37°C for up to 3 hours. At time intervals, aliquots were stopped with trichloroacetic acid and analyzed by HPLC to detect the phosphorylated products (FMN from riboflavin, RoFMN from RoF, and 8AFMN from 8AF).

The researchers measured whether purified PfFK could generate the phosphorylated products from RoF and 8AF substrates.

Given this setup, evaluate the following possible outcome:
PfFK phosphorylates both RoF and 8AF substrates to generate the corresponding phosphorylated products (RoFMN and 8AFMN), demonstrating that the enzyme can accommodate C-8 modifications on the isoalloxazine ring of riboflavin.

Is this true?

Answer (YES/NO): YES